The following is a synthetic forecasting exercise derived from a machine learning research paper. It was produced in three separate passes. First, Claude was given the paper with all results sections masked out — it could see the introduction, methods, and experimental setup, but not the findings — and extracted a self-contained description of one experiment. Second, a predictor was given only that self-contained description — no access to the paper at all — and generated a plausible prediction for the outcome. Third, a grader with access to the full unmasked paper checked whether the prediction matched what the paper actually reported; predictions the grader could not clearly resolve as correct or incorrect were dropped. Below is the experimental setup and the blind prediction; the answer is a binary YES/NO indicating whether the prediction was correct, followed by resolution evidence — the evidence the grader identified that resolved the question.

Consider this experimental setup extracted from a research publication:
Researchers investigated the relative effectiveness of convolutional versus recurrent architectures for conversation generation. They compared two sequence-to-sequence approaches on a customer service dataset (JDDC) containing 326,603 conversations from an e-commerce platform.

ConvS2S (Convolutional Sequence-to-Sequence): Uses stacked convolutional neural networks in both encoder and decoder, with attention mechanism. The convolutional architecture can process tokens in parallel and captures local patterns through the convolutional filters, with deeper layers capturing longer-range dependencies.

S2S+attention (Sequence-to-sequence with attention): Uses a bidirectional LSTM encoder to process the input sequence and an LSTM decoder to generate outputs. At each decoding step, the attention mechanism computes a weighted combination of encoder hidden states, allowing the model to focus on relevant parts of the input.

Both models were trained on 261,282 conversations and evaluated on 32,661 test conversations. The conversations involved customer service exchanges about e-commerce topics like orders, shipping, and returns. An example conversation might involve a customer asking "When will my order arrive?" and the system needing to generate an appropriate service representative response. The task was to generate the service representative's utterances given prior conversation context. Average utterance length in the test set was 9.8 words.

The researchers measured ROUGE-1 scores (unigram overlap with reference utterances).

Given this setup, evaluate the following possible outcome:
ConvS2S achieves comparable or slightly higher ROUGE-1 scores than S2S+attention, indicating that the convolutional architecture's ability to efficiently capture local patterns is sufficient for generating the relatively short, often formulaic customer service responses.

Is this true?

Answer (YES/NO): NO